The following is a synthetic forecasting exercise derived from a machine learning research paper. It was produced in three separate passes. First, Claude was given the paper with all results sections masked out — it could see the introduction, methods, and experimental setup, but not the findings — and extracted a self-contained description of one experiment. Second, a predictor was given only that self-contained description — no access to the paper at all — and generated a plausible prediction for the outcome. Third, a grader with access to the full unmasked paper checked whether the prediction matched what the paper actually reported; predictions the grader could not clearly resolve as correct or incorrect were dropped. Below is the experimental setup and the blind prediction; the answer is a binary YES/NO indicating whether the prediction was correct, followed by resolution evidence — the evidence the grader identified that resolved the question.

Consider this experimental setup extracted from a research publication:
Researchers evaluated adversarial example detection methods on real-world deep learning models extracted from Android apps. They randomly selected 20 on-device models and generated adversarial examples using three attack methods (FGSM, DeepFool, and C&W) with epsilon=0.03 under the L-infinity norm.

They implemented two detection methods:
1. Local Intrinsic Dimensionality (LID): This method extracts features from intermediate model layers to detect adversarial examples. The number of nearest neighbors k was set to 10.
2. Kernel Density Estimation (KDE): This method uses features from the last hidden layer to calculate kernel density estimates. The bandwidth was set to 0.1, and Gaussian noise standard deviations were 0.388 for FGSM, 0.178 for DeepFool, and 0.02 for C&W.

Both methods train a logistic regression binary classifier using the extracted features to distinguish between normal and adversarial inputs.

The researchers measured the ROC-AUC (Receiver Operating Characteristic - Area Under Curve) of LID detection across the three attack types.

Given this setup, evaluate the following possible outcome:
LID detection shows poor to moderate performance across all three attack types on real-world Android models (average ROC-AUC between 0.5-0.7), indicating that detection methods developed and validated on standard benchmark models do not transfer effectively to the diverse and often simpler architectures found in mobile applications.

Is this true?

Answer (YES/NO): NO